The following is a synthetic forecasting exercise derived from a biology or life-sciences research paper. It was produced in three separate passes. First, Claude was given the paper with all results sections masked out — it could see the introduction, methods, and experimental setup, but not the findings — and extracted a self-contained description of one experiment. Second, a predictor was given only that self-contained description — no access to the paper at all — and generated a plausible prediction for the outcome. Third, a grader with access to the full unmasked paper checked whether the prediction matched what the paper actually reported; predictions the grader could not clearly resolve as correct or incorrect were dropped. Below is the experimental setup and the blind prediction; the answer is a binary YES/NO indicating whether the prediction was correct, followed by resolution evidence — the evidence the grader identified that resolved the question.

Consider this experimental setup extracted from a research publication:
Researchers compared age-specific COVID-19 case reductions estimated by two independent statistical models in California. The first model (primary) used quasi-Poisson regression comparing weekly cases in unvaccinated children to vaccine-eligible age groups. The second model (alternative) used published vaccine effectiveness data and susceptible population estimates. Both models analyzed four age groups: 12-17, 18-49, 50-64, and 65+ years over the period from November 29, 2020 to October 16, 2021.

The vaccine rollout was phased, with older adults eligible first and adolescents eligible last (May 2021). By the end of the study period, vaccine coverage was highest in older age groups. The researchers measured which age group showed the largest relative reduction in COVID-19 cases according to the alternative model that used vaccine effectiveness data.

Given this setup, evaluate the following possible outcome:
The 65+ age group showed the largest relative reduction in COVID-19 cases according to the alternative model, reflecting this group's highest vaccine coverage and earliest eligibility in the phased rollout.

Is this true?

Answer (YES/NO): YES